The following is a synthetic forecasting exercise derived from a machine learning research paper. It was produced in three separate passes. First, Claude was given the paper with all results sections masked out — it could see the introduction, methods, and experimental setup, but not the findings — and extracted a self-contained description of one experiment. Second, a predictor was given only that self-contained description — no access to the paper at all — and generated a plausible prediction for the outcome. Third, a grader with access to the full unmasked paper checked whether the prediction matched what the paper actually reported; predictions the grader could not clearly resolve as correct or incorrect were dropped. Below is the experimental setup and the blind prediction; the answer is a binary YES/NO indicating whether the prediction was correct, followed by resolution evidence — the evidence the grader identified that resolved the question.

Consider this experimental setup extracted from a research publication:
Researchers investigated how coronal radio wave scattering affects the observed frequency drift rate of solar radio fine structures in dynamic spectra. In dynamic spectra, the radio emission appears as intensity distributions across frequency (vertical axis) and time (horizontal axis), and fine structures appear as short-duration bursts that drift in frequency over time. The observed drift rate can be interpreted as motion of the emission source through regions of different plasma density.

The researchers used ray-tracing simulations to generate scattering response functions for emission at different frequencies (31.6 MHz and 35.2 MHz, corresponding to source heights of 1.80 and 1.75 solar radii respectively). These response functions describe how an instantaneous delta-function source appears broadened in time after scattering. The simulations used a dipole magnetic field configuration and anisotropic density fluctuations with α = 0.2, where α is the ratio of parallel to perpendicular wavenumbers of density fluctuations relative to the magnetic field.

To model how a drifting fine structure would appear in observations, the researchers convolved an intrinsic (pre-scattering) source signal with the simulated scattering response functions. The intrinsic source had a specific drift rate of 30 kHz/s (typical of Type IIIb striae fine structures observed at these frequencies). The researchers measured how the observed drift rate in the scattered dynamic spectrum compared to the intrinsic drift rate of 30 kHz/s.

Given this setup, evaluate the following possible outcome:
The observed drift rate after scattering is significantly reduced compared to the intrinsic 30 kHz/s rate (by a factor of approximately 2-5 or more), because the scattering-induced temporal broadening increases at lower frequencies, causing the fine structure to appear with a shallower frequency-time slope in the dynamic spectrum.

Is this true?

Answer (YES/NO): YES